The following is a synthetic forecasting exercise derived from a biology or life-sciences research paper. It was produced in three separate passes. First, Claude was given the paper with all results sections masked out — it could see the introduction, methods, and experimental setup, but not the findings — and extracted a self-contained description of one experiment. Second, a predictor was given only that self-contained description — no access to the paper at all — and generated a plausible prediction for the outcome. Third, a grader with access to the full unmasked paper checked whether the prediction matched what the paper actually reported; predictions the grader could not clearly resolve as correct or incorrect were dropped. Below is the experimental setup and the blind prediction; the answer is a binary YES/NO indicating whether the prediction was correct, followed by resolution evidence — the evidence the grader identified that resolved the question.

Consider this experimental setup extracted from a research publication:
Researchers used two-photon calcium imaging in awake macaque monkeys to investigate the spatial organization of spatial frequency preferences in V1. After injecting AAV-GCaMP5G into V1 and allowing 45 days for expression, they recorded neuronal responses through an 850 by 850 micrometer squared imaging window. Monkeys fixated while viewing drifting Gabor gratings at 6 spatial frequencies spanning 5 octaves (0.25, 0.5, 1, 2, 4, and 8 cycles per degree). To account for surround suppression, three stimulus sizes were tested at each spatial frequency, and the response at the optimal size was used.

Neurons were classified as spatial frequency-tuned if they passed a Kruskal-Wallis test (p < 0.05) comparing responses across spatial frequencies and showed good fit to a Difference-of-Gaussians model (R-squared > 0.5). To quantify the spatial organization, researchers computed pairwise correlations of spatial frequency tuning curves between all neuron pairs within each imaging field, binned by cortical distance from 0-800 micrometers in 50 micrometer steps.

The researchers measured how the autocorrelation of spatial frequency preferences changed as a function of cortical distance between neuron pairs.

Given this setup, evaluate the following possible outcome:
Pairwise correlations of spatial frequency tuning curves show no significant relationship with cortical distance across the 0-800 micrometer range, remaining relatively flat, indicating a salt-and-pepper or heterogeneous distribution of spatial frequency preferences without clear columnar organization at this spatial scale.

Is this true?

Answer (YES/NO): NO